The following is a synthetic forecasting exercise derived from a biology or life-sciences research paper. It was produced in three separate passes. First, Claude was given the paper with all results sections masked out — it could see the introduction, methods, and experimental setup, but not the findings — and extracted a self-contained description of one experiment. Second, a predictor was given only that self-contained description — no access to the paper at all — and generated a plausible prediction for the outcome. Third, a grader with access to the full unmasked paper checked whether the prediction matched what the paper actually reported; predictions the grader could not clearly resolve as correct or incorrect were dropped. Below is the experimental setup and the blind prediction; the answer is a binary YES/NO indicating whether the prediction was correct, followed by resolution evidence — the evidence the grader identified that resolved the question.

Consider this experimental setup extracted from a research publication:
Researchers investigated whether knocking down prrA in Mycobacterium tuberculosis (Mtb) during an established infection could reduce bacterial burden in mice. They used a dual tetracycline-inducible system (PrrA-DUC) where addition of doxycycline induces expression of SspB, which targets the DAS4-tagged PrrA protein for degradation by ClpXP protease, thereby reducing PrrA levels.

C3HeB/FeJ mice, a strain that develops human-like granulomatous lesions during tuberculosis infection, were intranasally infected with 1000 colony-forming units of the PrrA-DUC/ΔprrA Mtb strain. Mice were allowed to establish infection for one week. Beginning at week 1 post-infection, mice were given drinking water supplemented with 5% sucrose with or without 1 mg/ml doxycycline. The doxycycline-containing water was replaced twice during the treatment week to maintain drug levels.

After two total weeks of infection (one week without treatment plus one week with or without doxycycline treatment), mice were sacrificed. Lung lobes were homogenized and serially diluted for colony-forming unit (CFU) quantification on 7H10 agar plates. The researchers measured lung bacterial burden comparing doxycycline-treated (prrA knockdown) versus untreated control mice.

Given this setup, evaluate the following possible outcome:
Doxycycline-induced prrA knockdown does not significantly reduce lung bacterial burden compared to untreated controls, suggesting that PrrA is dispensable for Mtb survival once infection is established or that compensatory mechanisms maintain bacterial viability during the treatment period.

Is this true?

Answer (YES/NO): NO